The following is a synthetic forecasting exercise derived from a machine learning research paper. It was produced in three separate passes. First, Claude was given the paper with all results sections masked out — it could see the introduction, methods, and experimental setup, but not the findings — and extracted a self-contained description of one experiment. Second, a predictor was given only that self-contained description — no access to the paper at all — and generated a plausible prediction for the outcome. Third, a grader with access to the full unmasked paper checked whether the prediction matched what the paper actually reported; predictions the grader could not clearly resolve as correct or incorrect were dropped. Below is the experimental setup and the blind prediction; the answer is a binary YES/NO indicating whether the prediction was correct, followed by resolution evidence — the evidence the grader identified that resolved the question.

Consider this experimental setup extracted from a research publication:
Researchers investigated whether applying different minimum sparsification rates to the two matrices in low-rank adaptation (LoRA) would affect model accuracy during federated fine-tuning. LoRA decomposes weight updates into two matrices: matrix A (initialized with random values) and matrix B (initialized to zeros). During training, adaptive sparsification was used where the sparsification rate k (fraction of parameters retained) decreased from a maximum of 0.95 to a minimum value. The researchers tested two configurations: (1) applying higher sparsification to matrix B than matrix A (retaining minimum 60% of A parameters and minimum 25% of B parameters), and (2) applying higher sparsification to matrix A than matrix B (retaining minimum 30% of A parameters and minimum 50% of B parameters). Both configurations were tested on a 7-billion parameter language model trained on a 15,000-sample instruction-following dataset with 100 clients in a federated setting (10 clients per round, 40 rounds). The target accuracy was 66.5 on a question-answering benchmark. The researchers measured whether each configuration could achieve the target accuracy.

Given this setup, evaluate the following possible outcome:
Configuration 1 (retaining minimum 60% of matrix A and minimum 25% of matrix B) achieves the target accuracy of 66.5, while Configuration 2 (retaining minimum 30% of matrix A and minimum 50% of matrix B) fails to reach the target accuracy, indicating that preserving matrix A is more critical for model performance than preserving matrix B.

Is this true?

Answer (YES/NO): YES